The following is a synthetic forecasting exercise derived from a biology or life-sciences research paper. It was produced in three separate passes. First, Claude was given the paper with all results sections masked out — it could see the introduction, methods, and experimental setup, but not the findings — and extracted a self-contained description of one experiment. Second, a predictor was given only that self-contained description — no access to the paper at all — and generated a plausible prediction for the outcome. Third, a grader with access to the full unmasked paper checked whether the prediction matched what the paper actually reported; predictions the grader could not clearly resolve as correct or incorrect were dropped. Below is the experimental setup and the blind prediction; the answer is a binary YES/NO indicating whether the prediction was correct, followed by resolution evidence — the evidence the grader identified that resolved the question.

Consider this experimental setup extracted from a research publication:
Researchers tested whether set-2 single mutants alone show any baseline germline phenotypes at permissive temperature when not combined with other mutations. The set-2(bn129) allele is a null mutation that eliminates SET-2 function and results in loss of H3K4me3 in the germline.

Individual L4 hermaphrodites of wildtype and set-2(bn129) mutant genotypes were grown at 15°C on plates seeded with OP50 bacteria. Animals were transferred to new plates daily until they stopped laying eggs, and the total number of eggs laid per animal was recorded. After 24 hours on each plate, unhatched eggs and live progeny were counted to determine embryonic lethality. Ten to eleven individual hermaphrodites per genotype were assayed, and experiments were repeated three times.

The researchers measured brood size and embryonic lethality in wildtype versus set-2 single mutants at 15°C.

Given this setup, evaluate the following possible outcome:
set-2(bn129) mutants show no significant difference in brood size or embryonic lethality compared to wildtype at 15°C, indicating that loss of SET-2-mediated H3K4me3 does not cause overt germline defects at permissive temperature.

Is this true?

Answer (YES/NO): NO